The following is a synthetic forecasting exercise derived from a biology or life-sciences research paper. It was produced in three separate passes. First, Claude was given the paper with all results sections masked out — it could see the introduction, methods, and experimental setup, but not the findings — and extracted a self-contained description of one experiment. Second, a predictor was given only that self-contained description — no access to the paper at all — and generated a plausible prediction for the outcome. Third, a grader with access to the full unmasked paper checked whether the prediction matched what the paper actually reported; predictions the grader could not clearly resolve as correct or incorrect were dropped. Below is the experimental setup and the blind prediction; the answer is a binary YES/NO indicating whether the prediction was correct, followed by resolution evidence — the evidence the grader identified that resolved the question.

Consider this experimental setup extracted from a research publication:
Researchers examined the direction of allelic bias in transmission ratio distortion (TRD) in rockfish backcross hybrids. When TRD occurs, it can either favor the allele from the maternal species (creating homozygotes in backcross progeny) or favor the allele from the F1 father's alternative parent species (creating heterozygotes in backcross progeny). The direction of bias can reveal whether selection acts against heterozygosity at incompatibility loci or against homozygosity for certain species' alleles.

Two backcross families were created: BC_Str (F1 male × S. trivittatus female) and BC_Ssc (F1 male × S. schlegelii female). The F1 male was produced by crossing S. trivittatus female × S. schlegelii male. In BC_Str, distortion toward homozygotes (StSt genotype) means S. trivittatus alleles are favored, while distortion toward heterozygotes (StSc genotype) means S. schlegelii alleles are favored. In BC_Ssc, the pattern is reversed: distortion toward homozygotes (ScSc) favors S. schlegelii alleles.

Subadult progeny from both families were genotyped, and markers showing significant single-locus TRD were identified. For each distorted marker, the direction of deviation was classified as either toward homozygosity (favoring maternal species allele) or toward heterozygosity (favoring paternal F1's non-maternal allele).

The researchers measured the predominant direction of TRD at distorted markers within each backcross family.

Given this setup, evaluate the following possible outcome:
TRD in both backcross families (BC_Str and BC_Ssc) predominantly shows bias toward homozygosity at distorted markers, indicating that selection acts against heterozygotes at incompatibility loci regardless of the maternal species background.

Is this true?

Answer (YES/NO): NO